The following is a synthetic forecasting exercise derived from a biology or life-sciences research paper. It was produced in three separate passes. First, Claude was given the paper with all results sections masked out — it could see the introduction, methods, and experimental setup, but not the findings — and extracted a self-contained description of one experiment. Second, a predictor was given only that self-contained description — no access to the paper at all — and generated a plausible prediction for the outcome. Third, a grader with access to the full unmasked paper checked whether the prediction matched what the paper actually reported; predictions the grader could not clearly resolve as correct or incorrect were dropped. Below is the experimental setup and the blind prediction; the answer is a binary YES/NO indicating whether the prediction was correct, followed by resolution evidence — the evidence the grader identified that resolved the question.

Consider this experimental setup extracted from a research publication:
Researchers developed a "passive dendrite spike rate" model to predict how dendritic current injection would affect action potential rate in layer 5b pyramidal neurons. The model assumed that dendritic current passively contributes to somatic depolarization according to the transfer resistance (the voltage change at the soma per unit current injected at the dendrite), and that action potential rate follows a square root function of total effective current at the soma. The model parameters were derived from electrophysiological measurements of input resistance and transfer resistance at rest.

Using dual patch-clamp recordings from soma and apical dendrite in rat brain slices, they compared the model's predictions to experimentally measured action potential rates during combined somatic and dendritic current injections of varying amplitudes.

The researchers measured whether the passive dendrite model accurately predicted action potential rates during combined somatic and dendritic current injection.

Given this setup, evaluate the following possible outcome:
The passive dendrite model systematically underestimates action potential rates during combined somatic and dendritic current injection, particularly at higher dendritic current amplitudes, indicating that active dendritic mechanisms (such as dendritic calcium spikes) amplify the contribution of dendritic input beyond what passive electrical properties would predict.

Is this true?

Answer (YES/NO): YES